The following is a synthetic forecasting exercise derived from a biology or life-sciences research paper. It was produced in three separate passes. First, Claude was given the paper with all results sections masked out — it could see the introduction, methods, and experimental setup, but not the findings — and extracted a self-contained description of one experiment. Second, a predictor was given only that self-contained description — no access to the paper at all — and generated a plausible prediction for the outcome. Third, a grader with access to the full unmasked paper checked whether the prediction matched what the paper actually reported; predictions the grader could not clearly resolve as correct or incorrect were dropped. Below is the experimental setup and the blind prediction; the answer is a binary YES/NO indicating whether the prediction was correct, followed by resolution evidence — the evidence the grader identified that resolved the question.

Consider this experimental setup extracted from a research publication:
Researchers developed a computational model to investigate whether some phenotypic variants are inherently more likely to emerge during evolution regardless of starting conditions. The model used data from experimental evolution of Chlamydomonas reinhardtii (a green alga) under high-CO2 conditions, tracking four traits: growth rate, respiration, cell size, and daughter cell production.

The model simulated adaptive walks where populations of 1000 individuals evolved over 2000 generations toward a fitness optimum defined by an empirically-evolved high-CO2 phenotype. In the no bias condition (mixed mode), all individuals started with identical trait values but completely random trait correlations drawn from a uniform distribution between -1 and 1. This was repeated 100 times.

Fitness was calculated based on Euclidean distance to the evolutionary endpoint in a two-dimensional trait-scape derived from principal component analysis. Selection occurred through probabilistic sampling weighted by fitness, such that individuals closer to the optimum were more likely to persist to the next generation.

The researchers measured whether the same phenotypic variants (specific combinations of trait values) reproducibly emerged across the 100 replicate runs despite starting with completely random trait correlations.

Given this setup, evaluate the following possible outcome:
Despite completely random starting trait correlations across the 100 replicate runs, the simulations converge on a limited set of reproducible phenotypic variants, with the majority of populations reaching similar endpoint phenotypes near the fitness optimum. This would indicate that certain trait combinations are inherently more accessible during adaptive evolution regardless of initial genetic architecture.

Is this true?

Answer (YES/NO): YES